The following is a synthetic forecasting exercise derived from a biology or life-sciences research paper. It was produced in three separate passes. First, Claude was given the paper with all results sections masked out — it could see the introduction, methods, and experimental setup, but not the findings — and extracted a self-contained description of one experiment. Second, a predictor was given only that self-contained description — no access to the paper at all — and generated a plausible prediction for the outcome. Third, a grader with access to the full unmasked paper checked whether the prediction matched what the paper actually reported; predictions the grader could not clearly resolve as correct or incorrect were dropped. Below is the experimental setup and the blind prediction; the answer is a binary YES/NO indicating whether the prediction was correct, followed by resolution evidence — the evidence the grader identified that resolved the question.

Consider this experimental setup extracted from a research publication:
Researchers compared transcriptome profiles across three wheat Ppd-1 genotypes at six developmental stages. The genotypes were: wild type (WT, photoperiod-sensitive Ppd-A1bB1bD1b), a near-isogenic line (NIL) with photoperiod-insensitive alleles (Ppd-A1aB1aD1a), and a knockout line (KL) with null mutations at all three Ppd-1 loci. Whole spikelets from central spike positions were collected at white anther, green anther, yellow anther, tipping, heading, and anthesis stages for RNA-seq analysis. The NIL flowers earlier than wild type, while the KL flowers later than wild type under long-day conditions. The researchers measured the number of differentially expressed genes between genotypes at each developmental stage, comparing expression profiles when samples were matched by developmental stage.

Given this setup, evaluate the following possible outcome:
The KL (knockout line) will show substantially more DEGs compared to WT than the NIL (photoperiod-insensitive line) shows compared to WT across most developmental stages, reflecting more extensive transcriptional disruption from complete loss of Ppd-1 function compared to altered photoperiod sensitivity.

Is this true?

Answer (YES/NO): YES